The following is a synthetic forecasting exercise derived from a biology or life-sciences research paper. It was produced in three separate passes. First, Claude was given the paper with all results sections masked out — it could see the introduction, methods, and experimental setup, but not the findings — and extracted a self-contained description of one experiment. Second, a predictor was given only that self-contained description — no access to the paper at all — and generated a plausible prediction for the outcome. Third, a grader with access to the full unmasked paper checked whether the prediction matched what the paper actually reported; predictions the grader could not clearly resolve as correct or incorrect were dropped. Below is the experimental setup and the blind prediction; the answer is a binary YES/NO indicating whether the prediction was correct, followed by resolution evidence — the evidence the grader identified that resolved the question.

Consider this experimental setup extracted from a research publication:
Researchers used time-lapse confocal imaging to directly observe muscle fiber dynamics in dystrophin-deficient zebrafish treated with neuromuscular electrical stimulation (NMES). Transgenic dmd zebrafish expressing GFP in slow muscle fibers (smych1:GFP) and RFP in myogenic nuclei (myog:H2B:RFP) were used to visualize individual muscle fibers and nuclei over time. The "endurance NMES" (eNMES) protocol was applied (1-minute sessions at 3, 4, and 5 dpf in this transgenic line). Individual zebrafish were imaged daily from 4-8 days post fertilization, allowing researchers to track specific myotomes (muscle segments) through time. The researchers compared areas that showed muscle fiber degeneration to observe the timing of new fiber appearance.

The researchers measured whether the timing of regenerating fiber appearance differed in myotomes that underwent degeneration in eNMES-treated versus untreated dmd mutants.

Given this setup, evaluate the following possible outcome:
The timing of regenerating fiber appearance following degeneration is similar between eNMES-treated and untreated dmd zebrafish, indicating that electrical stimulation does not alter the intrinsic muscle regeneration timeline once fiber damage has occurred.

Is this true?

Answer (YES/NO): NO